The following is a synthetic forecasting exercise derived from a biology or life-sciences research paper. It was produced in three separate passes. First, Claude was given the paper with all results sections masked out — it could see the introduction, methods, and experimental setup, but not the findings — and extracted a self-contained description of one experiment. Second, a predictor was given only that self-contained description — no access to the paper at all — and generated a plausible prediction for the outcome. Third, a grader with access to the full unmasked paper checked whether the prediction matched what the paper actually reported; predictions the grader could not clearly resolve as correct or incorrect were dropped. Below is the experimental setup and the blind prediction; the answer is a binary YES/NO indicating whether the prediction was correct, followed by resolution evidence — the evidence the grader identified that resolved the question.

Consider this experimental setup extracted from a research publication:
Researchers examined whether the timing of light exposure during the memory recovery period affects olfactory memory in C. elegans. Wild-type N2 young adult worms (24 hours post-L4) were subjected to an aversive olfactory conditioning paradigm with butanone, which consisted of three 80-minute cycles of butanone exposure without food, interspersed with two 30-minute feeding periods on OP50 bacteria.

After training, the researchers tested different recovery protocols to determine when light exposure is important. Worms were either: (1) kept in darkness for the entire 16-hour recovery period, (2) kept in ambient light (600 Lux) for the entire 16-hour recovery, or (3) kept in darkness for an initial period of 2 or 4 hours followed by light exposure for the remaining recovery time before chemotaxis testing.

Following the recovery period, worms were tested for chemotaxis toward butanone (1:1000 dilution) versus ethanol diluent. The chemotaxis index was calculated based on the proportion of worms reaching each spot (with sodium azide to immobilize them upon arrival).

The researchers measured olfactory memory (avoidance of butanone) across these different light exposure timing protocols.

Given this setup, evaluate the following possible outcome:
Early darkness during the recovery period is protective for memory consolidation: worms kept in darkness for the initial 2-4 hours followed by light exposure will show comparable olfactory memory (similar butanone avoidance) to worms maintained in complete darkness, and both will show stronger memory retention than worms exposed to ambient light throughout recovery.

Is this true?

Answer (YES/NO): NO